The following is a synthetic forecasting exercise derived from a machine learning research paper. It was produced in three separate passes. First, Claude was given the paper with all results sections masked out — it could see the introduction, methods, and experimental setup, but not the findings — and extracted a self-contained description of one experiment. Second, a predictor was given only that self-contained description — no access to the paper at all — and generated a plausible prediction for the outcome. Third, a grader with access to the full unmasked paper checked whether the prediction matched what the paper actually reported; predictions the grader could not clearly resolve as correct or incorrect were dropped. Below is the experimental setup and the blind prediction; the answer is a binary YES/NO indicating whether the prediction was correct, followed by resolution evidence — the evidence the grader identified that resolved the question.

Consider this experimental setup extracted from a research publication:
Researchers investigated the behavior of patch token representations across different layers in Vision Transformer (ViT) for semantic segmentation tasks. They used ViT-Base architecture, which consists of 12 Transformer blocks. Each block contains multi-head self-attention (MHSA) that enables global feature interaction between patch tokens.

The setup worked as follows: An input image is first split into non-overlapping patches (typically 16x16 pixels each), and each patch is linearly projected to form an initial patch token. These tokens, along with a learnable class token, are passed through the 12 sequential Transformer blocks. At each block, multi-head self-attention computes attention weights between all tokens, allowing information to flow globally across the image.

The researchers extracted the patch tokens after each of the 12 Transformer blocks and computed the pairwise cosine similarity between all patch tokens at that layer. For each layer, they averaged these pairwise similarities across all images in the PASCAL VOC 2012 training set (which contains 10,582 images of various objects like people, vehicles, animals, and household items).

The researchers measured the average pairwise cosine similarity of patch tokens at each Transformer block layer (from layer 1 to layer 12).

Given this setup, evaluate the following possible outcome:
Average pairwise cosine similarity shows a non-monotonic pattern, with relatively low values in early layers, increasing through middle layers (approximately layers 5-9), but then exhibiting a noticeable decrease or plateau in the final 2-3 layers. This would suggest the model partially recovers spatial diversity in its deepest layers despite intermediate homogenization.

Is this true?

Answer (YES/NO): NO